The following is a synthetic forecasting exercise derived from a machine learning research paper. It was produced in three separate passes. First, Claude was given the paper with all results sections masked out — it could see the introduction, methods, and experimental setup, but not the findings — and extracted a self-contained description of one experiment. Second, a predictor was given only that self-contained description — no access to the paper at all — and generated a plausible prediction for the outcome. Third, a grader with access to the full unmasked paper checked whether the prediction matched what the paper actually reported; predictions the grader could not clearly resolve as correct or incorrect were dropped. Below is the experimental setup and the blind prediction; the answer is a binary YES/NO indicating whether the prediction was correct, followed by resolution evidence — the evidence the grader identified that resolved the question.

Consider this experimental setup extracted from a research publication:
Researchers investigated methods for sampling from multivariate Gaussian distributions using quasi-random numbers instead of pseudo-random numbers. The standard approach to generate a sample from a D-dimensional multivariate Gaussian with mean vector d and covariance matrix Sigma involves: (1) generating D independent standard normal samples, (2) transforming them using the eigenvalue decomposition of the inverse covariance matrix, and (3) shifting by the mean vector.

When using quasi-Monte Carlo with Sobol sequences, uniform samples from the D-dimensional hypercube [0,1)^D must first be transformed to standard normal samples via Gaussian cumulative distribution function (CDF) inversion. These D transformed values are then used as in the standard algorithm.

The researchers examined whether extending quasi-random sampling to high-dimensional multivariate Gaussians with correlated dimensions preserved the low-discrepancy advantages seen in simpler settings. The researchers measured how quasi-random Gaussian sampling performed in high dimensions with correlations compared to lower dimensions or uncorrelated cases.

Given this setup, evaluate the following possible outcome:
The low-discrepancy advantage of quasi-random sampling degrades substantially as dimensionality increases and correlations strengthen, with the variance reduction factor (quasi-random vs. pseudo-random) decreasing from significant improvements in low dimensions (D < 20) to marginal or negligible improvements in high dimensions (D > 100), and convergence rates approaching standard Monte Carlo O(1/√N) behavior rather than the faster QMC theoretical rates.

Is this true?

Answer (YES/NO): NO